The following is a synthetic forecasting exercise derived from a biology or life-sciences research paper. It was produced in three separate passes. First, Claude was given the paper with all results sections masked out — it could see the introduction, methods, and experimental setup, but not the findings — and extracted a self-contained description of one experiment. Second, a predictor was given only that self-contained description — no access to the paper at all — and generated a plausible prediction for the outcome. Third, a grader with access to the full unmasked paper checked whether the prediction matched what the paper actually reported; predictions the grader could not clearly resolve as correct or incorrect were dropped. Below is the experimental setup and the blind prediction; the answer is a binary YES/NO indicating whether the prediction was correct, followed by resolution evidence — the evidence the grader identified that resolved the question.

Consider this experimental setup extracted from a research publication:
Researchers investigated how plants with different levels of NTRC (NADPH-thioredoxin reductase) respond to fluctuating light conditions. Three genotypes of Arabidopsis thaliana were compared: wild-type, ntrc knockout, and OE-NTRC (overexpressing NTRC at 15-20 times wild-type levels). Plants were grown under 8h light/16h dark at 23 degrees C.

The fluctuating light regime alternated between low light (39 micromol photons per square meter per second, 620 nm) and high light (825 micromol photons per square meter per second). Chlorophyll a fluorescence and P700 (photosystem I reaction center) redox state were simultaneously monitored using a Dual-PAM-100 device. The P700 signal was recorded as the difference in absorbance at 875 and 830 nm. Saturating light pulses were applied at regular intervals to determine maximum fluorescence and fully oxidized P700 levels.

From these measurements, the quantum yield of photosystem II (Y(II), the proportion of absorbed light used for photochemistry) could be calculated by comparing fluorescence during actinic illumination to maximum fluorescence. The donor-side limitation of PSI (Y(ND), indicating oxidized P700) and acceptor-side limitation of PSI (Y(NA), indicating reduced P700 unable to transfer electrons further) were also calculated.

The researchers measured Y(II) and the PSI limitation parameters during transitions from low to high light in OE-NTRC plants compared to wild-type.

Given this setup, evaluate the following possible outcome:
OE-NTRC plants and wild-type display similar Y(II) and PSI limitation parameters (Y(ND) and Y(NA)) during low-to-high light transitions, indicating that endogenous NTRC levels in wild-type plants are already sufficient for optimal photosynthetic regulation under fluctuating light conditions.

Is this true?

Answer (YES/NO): NO